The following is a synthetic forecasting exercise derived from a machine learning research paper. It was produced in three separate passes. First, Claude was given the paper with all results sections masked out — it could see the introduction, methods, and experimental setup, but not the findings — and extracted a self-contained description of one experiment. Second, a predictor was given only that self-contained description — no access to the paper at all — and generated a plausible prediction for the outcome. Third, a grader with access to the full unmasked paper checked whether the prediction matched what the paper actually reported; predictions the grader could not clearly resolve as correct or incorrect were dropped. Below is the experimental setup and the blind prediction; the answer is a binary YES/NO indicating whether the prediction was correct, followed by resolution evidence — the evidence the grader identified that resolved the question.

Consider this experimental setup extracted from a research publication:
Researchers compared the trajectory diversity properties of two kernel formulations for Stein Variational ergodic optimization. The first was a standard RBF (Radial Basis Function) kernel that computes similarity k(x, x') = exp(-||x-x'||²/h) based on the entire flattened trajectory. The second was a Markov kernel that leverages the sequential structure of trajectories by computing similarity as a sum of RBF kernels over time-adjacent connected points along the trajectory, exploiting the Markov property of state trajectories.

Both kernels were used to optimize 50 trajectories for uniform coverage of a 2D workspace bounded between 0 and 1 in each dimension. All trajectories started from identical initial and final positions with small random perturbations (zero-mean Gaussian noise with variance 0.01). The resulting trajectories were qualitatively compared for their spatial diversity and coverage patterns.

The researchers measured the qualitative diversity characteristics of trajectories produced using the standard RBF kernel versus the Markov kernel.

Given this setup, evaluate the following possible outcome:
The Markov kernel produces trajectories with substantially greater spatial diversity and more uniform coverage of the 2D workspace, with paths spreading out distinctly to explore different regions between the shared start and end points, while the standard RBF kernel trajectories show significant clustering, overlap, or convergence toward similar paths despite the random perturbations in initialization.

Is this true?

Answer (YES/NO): NO